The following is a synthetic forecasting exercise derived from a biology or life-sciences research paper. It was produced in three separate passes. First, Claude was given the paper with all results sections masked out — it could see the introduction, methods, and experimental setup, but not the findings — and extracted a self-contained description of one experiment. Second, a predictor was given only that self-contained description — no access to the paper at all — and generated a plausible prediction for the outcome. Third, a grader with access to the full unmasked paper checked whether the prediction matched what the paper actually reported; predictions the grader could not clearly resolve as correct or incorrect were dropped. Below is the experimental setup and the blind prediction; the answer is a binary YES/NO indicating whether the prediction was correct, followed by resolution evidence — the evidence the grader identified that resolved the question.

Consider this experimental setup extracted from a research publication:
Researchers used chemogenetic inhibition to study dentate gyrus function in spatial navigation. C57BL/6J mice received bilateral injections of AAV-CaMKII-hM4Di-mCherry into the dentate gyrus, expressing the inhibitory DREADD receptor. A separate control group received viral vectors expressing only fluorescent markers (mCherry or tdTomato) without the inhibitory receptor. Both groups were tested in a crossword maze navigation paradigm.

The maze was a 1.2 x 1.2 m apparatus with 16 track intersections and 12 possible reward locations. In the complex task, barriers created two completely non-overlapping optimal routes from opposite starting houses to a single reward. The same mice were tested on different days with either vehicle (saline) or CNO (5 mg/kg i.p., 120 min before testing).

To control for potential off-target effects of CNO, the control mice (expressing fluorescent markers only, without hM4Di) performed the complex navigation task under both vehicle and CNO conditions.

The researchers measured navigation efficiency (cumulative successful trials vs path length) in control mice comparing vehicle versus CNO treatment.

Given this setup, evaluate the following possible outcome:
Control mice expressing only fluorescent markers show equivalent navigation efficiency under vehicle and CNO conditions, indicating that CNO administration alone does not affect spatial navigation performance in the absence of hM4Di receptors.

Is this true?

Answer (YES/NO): YES